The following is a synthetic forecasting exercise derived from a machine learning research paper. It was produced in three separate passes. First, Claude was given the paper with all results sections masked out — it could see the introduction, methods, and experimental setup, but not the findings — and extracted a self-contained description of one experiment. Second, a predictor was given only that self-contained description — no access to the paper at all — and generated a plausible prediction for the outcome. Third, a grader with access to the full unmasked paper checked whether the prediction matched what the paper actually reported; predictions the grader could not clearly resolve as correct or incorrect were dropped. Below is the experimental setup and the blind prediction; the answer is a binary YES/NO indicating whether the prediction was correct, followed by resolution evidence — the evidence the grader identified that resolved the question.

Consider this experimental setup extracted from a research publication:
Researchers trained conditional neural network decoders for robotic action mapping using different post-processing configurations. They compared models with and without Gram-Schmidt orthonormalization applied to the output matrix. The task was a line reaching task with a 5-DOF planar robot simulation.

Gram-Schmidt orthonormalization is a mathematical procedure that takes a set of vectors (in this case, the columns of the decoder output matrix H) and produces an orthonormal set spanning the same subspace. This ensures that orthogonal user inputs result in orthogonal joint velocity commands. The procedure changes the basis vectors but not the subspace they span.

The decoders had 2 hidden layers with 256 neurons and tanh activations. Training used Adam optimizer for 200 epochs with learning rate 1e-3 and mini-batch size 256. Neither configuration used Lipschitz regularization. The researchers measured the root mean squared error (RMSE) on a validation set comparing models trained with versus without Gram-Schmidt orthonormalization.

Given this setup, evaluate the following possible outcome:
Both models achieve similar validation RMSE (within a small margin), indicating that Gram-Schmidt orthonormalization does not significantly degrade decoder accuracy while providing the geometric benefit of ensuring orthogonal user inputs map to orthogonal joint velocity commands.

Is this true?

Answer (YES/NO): YES